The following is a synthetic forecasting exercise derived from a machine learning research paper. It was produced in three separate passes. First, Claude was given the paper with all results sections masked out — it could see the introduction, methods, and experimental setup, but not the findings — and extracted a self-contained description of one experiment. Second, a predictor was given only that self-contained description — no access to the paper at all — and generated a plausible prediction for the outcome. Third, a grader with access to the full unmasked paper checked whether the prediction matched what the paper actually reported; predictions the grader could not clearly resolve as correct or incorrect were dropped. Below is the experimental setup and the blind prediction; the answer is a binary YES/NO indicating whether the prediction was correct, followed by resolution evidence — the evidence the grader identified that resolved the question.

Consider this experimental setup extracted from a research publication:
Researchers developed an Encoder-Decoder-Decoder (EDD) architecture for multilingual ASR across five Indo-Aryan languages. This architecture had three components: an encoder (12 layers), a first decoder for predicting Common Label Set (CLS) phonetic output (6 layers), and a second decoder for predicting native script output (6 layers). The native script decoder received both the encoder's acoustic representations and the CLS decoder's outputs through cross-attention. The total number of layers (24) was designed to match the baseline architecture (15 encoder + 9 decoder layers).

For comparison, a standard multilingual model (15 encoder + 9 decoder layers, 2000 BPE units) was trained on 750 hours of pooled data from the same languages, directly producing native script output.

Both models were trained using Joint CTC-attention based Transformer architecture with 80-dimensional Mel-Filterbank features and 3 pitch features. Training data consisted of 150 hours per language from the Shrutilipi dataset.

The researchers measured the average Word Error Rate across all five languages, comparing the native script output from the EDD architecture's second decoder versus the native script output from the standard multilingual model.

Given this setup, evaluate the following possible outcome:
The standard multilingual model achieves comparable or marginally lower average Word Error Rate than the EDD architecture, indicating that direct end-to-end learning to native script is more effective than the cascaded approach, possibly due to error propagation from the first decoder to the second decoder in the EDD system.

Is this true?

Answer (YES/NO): YES